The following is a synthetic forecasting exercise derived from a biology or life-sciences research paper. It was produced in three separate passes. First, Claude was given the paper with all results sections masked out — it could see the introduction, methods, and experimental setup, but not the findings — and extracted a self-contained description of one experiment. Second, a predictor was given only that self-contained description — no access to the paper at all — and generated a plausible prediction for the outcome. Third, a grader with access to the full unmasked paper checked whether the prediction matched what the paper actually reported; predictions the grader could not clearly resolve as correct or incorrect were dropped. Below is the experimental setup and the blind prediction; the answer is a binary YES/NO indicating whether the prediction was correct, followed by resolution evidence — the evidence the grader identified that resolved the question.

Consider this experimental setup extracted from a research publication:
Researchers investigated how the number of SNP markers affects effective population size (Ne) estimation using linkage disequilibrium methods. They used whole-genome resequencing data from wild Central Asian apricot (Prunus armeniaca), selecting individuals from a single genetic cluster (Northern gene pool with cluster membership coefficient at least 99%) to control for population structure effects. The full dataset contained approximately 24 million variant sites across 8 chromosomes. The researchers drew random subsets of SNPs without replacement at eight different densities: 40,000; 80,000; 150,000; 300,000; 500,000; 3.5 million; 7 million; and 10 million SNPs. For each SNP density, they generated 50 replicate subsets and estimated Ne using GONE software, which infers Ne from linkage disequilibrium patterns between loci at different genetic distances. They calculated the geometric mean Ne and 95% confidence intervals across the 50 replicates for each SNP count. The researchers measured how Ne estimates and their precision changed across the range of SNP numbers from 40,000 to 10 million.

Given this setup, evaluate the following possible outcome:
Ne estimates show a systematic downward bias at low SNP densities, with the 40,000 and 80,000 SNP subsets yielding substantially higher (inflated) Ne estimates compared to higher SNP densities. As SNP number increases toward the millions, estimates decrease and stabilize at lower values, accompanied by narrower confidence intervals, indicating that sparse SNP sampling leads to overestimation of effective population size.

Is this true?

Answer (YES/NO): NO